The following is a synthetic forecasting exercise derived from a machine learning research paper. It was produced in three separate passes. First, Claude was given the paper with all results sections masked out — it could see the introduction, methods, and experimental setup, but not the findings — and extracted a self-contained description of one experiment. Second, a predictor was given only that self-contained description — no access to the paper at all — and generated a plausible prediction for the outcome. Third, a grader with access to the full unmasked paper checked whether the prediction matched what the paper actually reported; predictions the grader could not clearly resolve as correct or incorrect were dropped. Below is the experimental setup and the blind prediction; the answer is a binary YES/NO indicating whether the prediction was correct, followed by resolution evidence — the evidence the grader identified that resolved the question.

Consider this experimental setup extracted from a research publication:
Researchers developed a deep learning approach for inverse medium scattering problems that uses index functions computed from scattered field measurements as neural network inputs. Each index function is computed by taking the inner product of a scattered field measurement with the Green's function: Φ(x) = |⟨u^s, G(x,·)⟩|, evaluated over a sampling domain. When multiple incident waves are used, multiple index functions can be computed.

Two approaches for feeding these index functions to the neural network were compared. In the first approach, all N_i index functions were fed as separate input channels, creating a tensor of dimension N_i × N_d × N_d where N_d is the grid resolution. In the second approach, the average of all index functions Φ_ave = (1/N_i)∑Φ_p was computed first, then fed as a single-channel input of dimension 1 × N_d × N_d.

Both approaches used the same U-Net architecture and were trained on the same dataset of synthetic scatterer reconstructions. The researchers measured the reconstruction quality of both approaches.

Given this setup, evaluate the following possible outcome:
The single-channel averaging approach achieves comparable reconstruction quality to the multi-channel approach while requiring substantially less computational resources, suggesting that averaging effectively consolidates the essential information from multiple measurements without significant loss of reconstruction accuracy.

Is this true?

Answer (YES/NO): NO